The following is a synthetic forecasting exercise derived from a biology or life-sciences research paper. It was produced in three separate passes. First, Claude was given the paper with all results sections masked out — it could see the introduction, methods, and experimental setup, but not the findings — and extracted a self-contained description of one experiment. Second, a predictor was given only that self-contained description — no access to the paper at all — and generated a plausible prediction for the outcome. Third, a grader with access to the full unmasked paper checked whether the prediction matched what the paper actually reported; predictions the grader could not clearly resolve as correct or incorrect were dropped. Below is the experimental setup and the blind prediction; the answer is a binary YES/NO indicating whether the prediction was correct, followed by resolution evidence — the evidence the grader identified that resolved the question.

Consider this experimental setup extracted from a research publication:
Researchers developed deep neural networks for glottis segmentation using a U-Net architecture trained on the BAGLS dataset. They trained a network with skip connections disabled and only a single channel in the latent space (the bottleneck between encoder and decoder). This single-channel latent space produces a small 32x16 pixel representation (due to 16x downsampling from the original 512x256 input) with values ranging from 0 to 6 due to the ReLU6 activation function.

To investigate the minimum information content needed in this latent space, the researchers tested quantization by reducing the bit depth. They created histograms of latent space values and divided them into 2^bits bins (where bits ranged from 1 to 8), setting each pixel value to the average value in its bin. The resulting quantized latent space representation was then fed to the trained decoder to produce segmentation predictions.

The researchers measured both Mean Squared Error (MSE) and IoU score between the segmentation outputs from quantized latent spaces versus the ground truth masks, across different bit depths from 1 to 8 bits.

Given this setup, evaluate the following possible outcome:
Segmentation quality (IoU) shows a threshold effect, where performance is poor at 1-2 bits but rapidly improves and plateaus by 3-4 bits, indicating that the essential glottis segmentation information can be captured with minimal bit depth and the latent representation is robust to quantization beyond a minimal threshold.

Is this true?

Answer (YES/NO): YES